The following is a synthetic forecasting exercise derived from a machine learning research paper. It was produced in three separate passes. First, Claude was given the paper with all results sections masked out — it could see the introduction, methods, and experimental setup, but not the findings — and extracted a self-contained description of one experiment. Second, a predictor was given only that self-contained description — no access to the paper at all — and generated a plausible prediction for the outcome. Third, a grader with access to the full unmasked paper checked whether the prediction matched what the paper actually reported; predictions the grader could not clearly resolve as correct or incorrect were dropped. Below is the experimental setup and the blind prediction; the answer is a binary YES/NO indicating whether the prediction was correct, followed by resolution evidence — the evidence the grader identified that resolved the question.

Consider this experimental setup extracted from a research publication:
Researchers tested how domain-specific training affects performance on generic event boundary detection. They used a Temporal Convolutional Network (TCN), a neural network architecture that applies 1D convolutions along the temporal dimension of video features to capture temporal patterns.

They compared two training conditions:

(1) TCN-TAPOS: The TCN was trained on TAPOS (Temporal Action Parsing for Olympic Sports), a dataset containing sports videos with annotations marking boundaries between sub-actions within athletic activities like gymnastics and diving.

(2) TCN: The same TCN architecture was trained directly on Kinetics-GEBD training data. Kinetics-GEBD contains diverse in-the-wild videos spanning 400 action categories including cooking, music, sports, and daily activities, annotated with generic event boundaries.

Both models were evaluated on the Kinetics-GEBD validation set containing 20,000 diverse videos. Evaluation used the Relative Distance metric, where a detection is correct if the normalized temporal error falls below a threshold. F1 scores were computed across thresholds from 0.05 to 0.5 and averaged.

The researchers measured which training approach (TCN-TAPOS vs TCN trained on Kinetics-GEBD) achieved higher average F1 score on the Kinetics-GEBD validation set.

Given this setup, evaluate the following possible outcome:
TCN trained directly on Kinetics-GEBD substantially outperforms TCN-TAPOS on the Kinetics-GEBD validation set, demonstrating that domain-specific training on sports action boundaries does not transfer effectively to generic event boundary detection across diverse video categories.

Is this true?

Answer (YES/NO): NO